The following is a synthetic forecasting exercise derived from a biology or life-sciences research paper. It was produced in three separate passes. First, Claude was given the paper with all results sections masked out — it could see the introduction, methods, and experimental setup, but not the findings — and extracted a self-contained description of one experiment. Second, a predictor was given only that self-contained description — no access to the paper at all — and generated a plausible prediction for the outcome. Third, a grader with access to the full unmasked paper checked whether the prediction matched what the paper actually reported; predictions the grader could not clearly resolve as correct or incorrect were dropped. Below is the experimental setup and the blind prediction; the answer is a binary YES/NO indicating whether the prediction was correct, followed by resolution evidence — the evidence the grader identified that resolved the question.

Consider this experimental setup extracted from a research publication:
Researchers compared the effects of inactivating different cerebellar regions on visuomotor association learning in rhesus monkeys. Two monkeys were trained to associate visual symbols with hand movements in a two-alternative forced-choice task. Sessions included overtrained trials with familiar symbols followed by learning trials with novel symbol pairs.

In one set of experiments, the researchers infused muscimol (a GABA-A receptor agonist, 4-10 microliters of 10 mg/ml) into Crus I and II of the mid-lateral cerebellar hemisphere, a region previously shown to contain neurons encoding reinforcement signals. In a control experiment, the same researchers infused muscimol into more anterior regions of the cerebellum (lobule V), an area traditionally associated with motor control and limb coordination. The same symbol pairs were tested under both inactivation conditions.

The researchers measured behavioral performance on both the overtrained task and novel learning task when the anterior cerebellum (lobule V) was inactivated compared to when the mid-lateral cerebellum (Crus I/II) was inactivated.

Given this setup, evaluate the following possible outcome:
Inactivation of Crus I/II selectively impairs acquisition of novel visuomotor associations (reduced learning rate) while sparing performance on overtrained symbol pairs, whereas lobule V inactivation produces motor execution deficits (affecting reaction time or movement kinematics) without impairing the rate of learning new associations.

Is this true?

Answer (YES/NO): YES